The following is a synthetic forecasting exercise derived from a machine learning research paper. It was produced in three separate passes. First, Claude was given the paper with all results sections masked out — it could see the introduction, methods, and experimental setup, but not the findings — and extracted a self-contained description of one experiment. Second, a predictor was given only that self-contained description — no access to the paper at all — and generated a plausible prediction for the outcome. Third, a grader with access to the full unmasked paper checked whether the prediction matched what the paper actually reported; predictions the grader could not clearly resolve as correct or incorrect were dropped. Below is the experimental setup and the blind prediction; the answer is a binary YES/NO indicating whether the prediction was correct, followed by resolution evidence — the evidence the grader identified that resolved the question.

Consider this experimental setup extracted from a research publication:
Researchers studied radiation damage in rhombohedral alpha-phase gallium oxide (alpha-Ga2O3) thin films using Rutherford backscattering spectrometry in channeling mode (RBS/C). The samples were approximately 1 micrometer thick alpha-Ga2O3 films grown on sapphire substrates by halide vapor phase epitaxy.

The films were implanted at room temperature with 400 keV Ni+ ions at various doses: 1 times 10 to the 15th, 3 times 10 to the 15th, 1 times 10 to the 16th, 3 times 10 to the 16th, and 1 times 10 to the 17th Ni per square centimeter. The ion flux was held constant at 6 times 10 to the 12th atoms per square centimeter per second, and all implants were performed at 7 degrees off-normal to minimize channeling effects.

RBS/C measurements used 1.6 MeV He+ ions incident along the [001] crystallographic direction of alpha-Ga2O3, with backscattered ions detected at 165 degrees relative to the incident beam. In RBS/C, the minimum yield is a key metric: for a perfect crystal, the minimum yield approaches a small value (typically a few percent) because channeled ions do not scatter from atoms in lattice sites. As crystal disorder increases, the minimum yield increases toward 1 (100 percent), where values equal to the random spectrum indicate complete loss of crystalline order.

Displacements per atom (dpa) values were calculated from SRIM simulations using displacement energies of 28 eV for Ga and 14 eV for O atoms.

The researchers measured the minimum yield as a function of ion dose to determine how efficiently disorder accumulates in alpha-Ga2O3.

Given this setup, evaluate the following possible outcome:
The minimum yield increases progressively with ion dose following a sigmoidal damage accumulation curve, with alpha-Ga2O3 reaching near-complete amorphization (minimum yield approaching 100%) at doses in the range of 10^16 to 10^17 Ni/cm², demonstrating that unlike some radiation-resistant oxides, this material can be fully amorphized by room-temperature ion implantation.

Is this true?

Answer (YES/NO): NO